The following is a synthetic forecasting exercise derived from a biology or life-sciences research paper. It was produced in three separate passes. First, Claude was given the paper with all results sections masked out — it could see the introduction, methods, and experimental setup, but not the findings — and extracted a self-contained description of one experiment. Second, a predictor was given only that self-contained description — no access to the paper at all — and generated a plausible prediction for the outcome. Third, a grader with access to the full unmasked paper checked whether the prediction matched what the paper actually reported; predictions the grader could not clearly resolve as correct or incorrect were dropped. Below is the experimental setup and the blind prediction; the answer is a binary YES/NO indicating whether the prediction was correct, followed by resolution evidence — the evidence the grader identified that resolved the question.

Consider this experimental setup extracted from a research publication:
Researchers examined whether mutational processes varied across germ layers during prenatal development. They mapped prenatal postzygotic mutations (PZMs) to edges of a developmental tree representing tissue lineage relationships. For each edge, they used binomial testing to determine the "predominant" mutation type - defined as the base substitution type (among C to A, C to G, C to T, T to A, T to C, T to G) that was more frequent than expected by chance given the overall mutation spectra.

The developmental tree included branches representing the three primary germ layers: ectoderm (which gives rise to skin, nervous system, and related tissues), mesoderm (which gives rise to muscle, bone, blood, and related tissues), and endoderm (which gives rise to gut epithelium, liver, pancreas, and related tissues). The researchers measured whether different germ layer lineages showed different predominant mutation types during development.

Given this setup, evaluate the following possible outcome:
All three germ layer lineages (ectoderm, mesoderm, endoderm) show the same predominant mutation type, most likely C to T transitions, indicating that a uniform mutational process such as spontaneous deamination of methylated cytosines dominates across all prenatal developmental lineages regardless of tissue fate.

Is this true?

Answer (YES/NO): NO